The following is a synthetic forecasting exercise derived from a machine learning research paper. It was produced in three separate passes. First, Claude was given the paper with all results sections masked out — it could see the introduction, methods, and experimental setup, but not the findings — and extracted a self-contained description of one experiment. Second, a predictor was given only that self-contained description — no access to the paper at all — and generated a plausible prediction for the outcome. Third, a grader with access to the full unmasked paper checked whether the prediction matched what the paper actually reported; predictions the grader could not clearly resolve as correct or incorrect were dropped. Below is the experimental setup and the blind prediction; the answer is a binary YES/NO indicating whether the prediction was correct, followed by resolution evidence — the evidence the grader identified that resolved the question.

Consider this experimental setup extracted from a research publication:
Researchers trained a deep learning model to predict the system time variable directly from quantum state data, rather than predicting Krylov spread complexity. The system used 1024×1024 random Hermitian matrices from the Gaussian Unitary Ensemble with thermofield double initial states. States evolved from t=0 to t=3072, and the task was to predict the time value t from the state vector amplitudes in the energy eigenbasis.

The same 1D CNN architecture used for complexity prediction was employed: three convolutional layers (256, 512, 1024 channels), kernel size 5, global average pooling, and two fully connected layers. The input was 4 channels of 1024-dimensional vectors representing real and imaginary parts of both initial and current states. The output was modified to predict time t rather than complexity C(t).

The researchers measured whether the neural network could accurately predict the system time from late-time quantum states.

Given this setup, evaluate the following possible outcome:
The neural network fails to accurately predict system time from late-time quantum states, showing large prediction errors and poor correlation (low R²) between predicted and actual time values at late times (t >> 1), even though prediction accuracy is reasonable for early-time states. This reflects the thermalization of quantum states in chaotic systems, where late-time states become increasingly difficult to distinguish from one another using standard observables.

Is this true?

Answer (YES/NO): YES